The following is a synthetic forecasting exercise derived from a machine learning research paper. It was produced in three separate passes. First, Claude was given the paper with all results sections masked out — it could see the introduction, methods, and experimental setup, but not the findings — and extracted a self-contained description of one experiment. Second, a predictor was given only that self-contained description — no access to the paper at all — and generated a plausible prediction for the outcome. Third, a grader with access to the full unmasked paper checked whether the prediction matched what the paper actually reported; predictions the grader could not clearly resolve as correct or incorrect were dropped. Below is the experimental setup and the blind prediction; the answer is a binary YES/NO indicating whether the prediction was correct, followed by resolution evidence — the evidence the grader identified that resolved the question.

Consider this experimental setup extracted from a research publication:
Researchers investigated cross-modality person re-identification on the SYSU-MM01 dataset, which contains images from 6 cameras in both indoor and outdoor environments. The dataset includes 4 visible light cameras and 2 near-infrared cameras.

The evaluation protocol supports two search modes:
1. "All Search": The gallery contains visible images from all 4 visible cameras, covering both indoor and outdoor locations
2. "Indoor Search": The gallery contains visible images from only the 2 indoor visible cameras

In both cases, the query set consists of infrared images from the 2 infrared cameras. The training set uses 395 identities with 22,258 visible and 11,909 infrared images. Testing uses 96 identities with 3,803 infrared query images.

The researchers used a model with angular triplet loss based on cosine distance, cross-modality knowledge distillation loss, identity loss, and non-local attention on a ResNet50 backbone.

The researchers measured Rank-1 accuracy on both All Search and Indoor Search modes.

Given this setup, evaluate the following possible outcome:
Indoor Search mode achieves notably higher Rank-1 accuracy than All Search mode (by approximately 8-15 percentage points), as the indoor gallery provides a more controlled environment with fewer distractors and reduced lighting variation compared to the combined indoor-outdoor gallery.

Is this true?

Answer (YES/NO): NO